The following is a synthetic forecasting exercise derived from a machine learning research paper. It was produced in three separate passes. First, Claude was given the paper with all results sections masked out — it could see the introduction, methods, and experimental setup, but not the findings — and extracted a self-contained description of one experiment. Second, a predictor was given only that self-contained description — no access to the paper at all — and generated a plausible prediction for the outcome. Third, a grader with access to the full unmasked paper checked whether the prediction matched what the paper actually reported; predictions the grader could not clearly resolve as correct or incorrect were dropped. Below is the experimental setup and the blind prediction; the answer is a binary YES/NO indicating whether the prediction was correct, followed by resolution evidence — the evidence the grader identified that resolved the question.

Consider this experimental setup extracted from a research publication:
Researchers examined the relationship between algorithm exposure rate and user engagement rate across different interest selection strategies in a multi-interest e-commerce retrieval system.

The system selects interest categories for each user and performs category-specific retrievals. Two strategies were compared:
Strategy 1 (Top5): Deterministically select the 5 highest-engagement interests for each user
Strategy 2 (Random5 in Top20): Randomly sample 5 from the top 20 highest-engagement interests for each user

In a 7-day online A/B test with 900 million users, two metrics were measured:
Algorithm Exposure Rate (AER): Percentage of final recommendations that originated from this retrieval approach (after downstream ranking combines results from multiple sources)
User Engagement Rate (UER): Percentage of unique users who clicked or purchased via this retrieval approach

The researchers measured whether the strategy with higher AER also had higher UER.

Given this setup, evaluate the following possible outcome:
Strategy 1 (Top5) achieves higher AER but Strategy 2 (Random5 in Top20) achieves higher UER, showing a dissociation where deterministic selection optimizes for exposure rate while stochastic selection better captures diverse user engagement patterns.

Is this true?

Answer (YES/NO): YES